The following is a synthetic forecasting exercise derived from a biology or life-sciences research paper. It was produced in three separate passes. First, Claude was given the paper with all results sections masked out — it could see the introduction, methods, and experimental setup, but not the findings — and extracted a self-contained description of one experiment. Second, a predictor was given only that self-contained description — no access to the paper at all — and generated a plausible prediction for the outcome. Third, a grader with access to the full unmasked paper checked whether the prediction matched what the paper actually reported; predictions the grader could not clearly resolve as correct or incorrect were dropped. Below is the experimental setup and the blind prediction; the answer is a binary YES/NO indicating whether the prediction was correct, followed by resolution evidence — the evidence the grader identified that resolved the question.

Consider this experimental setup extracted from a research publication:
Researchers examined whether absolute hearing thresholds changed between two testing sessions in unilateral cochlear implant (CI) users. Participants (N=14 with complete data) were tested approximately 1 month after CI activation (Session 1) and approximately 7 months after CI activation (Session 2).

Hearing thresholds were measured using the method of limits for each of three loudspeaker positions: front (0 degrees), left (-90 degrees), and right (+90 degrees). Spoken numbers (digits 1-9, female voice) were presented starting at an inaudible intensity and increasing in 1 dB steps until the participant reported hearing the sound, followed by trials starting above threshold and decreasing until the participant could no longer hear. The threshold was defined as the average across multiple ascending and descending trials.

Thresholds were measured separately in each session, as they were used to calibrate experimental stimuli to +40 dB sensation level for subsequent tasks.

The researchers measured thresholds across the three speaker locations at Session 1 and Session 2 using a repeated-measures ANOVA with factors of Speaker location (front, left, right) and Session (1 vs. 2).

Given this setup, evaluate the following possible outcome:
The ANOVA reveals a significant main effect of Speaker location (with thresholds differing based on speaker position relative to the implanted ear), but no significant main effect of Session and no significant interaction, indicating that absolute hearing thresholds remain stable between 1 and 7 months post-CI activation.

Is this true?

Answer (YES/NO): NO